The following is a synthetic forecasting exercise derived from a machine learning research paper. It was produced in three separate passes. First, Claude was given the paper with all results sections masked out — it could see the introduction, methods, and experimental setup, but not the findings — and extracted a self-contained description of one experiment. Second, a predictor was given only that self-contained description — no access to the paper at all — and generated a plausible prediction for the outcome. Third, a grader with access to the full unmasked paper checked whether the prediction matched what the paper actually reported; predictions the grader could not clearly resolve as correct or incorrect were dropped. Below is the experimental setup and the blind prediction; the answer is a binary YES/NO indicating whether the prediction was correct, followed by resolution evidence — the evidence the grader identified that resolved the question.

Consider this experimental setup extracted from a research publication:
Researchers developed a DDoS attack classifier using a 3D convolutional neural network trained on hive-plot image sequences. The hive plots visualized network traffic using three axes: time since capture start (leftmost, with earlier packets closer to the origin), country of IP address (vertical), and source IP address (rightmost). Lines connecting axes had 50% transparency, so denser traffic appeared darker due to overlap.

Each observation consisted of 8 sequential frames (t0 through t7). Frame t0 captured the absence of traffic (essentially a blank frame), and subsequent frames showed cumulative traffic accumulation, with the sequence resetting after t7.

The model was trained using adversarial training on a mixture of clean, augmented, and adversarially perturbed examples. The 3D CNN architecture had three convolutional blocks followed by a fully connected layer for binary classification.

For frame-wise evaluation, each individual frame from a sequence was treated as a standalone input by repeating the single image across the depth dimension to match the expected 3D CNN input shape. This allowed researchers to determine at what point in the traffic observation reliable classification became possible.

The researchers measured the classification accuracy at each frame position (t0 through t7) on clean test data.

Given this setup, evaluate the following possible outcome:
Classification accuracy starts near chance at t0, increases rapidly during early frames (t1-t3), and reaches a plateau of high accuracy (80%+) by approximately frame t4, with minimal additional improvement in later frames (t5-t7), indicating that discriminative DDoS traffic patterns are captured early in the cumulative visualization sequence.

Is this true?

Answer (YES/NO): NO